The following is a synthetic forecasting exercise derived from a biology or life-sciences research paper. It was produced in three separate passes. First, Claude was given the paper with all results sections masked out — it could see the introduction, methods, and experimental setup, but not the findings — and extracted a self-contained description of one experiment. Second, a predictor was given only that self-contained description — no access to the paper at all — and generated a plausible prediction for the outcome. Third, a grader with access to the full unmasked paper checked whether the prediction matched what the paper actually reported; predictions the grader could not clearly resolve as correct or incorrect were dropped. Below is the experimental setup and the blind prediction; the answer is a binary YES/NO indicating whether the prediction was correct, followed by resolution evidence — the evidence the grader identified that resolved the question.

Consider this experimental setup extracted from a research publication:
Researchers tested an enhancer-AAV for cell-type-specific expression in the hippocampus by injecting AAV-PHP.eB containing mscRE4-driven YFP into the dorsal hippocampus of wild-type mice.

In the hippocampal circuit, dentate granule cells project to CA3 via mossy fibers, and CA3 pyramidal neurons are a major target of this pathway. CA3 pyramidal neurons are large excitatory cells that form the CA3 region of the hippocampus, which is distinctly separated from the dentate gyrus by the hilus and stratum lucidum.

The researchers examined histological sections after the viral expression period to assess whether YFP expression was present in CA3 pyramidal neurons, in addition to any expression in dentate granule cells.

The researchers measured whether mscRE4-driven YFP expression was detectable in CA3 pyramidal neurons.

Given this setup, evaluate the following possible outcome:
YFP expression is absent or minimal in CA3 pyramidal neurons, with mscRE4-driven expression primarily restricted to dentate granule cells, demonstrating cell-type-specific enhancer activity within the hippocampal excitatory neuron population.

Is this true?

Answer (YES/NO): YES